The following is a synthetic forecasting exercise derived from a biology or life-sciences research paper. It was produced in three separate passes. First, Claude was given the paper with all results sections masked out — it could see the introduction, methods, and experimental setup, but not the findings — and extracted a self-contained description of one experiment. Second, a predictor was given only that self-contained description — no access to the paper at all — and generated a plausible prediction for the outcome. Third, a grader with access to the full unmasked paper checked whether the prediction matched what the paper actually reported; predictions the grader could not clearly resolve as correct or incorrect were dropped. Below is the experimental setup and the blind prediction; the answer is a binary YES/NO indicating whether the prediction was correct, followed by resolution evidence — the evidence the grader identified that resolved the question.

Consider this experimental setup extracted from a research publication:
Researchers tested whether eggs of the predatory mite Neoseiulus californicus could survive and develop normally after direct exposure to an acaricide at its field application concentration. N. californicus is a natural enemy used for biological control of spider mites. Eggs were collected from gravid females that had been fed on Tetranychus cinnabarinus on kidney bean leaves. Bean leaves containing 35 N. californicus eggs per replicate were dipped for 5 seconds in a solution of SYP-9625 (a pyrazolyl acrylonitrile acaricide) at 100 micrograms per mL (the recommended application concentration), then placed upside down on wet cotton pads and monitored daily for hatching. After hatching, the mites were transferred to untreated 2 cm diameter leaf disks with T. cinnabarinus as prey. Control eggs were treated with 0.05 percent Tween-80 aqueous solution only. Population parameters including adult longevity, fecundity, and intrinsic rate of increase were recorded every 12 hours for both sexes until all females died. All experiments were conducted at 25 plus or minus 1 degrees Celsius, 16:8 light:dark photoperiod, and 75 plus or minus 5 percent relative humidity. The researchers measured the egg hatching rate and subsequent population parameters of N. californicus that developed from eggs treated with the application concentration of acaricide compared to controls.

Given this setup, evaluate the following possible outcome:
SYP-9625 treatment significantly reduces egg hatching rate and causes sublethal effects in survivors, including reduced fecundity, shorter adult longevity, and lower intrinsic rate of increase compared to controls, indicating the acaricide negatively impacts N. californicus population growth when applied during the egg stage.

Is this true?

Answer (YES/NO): NO